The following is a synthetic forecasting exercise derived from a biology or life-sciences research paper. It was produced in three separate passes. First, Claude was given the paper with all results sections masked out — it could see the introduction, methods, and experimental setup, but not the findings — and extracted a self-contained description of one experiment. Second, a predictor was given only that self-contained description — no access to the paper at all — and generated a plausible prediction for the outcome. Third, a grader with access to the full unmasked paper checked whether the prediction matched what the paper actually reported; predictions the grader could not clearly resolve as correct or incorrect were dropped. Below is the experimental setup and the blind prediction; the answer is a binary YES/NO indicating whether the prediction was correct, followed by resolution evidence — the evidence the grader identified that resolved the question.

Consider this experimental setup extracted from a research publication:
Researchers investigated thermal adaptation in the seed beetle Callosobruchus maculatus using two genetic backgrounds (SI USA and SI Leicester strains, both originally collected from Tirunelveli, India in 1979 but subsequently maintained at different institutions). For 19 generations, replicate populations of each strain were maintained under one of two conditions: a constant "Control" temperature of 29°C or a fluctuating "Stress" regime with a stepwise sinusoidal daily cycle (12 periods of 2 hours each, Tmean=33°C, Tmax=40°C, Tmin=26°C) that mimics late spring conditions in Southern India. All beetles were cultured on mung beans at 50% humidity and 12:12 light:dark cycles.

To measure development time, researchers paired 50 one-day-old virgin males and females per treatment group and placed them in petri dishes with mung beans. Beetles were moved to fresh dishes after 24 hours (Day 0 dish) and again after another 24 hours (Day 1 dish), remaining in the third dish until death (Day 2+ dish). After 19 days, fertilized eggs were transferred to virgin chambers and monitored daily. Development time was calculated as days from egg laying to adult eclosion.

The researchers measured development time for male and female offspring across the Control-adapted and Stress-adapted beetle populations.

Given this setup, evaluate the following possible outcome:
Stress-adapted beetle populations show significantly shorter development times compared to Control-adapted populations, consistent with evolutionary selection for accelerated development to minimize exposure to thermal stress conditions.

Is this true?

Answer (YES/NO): YES